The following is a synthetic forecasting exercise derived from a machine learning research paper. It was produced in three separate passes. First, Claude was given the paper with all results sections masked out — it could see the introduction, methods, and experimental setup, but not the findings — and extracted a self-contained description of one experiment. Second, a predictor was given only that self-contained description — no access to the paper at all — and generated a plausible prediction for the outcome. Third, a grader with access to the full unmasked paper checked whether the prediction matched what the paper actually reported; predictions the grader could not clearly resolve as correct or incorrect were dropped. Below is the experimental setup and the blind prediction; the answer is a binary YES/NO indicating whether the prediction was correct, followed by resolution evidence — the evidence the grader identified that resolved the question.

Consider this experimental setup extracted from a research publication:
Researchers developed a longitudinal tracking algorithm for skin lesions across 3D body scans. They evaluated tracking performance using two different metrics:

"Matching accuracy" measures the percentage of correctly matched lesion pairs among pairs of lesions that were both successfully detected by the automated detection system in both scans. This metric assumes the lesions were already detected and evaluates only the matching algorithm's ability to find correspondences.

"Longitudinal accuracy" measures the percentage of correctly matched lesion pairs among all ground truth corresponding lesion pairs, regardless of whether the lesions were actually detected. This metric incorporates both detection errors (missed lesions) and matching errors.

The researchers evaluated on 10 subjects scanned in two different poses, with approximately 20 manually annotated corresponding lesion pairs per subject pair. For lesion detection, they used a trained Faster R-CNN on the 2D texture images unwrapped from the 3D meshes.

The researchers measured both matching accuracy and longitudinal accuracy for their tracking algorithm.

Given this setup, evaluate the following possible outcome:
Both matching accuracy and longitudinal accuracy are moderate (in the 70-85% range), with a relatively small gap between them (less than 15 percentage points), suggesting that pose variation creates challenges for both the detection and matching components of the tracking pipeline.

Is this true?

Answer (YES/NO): NO